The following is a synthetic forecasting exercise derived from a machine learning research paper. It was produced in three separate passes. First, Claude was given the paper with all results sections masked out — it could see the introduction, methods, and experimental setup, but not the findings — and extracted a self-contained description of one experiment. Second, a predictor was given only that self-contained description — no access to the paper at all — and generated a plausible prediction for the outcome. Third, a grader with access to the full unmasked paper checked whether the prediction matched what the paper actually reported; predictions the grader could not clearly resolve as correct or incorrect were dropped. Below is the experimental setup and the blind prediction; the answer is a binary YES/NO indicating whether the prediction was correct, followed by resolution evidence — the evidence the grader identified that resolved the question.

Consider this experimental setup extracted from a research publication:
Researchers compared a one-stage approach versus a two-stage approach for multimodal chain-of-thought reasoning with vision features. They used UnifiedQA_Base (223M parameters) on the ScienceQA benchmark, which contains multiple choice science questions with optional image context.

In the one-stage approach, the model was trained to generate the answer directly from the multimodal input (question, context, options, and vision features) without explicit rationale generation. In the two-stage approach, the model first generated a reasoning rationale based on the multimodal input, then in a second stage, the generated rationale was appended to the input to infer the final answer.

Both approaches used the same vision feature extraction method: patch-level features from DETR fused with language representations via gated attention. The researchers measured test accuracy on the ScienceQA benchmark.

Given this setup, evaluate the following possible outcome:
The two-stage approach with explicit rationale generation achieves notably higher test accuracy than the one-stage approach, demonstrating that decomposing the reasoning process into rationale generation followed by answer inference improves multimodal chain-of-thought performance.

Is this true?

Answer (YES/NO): YES